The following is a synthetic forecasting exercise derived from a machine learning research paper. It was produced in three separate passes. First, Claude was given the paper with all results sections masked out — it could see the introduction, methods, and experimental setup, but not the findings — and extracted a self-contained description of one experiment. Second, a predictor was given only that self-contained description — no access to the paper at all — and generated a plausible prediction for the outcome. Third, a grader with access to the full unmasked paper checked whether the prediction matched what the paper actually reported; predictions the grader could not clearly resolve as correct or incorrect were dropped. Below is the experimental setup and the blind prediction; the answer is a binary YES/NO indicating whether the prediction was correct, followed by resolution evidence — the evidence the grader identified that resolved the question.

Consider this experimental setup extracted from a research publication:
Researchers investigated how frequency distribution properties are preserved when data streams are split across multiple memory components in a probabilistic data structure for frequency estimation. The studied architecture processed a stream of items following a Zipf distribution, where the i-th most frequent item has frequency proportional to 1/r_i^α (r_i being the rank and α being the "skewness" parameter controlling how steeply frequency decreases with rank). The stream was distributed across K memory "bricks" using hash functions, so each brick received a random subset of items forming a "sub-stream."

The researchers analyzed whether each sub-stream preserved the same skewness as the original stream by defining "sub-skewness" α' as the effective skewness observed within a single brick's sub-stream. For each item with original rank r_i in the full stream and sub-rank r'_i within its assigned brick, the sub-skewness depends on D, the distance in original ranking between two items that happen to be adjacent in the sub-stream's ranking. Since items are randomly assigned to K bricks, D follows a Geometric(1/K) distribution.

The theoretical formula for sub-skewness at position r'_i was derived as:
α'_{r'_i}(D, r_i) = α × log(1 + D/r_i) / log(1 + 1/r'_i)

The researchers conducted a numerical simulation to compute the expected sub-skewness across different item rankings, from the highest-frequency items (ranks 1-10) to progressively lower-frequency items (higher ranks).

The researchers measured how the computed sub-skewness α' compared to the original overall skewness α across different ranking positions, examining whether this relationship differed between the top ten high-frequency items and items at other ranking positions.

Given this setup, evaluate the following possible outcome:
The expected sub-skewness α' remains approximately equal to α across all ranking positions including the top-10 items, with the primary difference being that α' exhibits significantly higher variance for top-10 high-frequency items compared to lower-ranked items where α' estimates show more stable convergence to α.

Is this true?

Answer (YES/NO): NO